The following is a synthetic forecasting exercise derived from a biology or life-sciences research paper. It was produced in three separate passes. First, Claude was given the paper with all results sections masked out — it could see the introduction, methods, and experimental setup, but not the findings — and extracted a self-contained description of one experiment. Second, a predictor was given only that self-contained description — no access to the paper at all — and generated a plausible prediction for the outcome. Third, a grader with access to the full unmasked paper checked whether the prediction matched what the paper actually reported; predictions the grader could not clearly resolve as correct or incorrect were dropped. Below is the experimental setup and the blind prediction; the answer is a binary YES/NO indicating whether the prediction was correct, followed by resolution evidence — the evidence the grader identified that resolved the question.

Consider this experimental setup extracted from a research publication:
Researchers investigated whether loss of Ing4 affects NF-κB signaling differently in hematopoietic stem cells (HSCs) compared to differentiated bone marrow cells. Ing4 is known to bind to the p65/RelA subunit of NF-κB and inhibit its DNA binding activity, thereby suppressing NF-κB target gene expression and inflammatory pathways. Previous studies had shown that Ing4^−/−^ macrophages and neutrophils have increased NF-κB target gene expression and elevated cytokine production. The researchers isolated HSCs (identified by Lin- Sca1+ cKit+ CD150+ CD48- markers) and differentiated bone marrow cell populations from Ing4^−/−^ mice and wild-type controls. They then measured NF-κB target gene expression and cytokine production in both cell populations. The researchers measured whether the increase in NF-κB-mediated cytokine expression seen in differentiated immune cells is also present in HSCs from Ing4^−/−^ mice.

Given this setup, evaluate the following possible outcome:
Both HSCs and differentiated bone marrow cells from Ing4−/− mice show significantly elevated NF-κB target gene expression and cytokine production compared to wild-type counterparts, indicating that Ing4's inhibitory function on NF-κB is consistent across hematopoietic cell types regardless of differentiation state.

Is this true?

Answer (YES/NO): NO